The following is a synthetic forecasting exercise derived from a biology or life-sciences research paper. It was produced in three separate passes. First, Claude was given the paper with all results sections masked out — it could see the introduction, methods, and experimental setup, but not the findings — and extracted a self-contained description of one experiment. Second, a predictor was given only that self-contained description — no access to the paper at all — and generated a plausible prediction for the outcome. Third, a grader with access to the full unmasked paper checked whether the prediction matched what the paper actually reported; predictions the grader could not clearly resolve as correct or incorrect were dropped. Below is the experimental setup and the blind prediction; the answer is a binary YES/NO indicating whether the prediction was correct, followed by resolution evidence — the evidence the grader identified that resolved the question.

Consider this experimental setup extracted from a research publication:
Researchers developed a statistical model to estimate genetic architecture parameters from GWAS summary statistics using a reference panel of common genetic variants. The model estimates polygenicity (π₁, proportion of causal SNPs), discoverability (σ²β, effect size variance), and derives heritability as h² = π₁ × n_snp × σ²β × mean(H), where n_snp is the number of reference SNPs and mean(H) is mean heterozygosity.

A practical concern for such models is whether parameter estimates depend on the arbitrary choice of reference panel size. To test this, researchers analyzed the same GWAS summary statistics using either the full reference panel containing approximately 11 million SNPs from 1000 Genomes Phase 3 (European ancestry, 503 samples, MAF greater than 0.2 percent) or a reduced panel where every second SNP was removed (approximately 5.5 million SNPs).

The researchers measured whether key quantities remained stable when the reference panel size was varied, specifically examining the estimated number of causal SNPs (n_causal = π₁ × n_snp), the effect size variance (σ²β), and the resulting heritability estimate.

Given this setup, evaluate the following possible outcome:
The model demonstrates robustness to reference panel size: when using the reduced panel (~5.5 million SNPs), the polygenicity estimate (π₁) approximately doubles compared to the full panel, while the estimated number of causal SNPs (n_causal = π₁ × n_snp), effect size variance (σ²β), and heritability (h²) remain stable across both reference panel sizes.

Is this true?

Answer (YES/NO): YES